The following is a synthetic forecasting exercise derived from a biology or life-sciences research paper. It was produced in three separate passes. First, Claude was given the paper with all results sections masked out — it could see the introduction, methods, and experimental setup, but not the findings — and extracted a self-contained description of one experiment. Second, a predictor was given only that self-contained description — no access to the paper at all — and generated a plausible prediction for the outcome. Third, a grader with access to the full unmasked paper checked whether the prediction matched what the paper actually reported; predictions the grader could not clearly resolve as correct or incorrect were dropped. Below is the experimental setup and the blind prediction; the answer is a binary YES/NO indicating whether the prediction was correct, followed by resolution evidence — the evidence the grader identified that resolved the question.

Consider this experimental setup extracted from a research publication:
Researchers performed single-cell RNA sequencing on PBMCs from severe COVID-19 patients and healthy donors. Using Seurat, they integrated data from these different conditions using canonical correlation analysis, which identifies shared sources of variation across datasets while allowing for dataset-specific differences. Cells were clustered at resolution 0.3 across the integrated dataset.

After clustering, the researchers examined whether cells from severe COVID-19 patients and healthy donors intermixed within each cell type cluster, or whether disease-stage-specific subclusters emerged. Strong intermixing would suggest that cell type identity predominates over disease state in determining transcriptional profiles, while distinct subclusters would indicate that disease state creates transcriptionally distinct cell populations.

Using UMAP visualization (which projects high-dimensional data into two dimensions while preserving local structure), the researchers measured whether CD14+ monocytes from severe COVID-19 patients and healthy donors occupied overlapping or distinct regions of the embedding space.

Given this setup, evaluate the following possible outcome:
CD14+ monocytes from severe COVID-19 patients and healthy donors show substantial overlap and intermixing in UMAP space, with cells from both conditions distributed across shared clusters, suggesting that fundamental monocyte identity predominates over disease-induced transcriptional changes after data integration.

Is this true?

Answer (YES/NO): NO